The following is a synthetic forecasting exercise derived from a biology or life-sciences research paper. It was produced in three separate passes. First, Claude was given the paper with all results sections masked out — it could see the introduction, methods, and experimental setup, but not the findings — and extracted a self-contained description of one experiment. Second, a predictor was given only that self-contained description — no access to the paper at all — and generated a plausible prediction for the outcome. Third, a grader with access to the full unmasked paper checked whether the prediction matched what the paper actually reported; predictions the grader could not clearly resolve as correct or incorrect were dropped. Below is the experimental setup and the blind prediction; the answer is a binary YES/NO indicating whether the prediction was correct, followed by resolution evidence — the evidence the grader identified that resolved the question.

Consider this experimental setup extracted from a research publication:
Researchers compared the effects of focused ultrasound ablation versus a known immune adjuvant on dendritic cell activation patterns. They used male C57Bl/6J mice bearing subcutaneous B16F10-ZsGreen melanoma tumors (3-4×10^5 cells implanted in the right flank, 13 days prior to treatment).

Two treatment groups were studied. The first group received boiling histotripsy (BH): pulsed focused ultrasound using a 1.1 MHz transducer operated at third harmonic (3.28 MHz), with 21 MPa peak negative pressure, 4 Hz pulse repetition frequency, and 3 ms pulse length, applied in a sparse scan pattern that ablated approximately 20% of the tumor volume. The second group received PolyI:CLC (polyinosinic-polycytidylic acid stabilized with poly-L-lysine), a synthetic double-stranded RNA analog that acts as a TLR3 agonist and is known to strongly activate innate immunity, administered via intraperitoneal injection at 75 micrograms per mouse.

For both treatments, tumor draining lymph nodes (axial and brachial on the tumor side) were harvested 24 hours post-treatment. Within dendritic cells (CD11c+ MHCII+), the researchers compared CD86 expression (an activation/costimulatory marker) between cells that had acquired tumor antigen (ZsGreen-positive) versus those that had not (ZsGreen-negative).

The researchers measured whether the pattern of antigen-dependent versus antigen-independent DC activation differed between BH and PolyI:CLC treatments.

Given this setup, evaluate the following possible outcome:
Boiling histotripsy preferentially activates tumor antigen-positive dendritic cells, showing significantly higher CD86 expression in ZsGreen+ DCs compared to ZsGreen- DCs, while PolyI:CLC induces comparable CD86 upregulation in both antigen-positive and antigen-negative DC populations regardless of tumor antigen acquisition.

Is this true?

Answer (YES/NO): NO